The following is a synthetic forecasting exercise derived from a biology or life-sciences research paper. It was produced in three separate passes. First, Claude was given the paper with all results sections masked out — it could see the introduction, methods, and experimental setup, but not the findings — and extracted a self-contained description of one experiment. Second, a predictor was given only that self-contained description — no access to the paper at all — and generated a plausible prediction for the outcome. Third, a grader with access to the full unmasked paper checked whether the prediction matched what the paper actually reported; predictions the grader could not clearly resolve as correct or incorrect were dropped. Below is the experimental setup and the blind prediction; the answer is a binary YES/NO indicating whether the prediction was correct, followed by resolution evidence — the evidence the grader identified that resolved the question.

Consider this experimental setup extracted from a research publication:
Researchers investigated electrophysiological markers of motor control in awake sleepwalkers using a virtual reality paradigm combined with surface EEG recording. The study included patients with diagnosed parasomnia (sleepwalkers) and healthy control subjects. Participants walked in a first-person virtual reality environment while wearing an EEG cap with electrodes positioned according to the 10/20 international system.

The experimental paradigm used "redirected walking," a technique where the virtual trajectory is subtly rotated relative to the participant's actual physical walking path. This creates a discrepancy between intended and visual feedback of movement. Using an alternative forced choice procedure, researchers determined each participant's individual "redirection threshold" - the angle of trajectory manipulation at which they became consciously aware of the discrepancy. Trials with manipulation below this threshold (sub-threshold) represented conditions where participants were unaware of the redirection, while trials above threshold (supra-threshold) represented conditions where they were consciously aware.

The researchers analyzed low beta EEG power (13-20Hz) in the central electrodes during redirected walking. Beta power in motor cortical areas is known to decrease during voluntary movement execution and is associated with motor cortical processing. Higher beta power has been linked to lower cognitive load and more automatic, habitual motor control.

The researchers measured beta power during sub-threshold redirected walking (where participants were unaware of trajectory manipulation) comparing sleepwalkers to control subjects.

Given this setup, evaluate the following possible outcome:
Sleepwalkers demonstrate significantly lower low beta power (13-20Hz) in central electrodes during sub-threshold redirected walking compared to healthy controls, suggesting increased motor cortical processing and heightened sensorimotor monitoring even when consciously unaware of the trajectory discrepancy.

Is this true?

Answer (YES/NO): NO